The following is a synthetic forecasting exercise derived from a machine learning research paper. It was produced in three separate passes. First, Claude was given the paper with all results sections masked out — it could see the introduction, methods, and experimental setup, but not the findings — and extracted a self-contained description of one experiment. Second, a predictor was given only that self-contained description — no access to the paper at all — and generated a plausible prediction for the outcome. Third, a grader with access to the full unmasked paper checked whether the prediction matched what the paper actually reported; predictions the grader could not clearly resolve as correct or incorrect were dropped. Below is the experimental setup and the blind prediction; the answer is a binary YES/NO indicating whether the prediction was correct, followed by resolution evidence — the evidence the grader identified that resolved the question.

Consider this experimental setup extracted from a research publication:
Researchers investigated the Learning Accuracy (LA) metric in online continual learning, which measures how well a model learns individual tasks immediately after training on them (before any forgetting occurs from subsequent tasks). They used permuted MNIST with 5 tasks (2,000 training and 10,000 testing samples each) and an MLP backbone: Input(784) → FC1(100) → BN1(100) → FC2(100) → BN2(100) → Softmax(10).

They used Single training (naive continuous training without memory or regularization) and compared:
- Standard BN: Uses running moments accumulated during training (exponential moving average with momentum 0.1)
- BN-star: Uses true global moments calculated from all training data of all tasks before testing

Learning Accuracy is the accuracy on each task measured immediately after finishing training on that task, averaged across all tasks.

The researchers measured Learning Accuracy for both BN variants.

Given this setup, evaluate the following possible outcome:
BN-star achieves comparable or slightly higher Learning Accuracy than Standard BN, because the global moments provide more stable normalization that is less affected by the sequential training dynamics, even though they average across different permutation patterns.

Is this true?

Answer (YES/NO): YES